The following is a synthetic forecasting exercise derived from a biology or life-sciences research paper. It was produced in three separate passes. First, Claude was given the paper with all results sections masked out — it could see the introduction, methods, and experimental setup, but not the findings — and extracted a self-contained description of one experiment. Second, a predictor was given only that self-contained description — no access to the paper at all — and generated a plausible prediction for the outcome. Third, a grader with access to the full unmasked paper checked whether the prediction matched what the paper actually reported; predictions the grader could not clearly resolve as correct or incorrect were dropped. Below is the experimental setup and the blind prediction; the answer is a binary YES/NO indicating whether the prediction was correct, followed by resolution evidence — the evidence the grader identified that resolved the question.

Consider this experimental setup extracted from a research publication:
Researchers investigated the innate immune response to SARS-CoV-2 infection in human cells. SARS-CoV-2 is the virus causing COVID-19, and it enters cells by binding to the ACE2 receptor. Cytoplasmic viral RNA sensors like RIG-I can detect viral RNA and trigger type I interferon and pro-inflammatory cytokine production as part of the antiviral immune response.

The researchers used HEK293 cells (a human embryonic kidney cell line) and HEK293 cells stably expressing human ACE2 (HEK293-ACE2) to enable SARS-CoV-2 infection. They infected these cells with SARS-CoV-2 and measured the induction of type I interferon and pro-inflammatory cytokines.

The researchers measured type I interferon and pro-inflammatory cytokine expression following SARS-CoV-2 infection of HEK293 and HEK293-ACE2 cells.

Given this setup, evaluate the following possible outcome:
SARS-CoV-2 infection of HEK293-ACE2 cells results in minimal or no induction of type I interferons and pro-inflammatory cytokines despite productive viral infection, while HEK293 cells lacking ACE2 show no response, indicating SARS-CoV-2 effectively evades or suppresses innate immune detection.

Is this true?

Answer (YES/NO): NO